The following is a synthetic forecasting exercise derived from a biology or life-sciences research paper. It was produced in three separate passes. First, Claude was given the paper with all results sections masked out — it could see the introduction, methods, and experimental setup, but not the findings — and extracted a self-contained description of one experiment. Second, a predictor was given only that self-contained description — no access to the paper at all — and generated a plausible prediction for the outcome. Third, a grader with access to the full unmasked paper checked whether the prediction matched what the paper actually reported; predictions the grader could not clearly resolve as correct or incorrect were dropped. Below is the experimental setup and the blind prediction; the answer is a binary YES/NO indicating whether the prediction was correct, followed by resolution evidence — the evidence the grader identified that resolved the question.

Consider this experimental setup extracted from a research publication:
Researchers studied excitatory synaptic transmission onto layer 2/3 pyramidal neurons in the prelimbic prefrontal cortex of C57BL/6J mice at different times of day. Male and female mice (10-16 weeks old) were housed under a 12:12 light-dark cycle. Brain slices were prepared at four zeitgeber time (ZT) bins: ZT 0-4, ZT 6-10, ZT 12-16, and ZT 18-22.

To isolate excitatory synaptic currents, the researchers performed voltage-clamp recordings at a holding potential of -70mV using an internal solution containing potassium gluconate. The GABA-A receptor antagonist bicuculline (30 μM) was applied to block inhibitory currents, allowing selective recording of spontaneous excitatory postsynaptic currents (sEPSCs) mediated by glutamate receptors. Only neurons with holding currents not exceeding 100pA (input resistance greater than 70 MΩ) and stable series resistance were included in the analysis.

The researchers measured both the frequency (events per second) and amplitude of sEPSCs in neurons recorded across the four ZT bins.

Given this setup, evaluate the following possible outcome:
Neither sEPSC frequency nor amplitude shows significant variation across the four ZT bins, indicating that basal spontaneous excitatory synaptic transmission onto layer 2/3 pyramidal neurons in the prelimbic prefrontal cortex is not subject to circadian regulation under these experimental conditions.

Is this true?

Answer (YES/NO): NO